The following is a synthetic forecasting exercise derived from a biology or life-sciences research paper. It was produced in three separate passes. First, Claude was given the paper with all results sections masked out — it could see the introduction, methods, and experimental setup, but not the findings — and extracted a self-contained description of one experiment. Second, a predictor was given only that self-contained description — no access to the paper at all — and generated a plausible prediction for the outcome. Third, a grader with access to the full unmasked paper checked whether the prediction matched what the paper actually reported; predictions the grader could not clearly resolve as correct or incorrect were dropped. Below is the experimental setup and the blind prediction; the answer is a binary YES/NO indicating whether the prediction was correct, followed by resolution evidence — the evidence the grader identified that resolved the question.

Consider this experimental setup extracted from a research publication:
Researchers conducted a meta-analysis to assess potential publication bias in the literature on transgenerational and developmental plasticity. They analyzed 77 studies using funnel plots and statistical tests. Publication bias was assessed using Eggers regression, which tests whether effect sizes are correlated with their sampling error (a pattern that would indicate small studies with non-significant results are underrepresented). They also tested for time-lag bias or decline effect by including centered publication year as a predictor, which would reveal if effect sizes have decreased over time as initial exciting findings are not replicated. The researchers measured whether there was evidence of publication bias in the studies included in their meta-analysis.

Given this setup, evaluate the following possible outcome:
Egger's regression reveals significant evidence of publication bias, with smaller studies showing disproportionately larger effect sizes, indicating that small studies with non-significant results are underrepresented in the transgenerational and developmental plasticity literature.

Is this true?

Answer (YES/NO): NO